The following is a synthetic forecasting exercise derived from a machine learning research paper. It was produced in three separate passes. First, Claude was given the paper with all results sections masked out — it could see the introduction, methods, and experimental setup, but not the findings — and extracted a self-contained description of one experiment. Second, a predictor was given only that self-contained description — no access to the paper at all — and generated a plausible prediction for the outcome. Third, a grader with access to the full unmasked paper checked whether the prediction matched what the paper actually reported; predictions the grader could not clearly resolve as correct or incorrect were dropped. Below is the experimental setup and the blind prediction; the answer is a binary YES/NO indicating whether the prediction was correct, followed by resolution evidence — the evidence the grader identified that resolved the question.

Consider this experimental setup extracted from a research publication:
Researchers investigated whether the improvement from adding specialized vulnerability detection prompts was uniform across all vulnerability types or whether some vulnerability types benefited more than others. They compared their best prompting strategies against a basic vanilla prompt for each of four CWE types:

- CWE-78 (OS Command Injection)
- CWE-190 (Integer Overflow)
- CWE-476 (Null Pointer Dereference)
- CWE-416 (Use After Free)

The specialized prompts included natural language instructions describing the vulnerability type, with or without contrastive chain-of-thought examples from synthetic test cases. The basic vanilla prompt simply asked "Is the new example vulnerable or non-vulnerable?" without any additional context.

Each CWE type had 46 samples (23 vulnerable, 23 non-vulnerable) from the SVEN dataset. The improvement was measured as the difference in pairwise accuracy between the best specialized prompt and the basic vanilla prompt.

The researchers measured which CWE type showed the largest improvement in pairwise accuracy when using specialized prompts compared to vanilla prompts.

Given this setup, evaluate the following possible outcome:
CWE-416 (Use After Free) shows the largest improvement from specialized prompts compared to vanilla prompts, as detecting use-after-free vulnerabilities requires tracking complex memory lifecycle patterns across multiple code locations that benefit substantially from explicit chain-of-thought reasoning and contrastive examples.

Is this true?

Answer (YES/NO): NO